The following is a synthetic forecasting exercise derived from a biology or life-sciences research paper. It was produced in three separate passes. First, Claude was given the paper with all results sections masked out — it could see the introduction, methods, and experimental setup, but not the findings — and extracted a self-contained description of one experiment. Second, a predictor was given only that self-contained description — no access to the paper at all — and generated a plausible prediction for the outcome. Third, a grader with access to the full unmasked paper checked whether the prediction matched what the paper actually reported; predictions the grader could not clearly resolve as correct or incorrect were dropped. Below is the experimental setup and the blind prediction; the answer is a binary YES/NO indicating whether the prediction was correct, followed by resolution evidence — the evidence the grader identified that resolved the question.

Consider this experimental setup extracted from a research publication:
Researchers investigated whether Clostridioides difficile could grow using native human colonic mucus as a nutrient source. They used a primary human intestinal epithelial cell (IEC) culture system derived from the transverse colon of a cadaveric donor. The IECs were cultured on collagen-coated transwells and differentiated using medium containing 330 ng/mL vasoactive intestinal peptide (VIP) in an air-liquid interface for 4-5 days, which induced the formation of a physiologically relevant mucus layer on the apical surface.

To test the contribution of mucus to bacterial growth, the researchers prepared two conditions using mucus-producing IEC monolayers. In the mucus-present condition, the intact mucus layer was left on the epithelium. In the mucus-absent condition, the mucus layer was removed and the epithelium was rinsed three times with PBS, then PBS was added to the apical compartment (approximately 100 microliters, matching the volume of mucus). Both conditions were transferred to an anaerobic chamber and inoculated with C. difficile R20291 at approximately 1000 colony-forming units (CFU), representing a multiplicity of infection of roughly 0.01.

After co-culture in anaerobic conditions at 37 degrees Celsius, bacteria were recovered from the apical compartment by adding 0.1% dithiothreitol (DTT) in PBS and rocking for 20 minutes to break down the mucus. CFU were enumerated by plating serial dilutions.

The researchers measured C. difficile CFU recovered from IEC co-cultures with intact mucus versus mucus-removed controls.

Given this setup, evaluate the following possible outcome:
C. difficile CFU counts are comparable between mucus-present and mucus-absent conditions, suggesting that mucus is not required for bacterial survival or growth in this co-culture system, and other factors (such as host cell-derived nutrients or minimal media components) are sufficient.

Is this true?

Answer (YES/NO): NO